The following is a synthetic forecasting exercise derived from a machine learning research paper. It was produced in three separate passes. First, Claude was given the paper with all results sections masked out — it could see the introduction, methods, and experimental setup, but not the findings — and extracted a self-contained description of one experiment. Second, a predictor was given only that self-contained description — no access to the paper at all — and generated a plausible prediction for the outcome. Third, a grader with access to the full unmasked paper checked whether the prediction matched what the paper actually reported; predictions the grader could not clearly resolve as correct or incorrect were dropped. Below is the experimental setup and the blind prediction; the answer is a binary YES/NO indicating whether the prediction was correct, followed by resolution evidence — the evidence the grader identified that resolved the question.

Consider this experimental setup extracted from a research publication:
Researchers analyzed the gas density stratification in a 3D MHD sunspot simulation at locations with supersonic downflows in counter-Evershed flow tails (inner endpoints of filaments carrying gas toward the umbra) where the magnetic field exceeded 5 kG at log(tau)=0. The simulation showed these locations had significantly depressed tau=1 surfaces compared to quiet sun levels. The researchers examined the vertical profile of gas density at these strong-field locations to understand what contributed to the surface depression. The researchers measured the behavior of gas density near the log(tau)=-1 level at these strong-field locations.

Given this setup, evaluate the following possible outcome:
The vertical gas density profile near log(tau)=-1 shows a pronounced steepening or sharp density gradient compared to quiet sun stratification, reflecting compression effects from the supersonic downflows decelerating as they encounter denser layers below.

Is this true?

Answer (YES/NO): NO